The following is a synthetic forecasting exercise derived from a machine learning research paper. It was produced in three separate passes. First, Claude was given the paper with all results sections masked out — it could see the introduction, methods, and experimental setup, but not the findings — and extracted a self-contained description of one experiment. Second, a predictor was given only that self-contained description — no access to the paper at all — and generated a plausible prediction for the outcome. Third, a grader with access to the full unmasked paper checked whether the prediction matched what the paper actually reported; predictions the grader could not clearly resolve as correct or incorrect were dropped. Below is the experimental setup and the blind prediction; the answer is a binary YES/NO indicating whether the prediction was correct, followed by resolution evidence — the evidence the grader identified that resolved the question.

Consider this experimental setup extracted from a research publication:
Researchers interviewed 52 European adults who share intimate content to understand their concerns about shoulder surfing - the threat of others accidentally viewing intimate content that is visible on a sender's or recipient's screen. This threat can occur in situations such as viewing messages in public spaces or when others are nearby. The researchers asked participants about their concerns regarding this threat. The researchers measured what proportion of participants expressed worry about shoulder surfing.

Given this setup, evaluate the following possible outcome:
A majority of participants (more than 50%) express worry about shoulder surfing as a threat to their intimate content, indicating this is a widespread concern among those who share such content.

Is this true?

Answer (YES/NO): NO